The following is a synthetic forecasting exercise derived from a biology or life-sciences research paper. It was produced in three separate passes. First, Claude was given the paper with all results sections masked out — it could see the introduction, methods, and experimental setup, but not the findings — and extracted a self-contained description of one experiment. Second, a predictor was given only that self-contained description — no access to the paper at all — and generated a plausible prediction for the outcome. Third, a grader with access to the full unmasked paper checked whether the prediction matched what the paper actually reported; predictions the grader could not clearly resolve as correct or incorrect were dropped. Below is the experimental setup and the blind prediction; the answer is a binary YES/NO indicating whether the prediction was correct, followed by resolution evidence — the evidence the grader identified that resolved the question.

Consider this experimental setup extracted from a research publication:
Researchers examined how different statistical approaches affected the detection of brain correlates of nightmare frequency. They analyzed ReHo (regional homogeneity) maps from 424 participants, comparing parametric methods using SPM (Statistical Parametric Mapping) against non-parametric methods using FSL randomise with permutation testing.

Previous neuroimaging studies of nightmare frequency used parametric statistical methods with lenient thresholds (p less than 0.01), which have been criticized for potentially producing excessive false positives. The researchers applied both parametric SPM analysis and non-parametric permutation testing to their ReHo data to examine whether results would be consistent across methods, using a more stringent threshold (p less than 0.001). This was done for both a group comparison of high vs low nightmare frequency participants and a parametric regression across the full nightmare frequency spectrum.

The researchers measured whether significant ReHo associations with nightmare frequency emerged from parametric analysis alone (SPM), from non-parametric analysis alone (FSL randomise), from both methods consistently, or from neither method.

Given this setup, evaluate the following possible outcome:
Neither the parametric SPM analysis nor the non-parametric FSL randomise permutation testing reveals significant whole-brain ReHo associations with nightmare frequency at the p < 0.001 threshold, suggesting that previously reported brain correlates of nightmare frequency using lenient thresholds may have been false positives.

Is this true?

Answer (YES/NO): NO